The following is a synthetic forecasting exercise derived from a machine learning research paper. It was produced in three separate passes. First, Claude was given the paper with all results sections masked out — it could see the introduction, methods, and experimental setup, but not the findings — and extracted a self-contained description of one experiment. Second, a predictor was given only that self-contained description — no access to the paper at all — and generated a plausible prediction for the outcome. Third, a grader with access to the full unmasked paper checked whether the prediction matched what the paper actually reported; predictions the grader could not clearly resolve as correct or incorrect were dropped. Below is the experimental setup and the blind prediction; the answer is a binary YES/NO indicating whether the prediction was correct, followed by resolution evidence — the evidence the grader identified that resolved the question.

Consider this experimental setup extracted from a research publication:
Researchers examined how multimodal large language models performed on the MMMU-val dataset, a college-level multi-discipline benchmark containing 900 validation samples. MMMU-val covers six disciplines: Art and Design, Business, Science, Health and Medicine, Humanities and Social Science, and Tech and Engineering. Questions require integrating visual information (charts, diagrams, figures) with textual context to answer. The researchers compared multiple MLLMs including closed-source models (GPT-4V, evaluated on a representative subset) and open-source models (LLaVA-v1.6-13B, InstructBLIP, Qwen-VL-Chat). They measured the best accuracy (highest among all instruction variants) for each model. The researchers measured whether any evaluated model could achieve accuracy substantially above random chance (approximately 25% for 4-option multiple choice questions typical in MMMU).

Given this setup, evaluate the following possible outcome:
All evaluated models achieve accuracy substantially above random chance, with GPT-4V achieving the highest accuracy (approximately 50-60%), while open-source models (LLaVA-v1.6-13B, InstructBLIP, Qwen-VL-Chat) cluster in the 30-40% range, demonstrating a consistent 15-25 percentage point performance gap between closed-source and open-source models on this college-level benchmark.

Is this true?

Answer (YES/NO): NO